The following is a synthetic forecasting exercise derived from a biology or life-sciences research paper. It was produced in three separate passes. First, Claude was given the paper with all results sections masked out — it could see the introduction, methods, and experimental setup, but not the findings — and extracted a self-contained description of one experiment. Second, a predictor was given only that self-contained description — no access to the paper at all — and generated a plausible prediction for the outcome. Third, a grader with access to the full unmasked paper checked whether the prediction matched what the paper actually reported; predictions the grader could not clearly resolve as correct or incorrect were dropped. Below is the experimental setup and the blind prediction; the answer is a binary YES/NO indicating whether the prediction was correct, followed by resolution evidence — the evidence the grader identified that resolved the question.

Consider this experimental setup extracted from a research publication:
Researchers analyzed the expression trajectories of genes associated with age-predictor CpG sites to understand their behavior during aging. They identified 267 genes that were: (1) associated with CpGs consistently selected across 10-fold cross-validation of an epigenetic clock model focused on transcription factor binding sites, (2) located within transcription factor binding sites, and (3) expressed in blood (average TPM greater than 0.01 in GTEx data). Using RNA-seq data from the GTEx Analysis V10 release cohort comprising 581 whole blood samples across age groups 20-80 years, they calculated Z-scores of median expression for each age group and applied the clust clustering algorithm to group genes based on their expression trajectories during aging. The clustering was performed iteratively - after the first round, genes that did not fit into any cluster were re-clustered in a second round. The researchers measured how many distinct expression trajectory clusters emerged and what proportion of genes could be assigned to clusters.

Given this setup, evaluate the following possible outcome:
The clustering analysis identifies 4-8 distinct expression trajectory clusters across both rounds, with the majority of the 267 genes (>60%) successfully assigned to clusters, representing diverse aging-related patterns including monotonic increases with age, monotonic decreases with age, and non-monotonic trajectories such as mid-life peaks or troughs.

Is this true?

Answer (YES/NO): NO